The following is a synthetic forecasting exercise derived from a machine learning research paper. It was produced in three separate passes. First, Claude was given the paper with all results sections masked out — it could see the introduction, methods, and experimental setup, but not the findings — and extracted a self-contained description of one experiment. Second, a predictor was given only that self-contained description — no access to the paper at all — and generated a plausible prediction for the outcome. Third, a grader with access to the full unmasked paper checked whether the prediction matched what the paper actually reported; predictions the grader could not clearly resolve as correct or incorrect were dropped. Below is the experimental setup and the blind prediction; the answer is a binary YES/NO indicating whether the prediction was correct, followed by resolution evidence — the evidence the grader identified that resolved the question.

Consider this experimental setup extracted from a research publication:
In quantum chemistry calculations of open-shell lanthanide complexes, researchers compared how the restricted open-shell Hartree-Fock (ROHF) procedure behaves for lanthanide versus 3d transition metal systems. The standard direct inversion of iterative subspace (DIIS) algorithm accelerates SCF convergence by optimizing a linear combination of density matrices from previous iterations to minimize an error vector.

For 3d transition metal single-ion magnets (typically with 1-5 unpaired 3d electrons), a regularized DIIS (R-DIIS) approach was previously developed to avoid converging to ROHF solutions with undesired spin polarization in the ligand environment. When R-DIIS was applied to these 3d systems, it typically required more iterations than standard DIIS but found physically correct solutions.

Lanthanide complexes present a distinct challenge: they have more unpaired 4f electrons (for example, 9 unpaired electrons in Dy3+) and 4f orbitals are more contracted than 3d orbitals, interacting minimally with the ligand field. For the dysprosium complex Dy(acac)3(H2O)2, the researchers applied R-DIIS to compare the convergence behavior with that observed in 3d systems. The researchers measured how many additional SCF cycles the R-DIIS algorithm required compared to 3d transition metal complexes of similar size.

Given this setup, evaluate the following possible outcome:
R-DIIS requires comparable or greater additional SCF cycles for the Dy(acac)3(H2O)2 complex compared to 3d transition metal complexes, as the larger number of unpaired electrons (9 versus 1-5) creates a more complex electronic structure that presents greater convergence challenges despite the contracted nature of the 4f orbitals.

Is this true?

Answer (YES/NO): YES